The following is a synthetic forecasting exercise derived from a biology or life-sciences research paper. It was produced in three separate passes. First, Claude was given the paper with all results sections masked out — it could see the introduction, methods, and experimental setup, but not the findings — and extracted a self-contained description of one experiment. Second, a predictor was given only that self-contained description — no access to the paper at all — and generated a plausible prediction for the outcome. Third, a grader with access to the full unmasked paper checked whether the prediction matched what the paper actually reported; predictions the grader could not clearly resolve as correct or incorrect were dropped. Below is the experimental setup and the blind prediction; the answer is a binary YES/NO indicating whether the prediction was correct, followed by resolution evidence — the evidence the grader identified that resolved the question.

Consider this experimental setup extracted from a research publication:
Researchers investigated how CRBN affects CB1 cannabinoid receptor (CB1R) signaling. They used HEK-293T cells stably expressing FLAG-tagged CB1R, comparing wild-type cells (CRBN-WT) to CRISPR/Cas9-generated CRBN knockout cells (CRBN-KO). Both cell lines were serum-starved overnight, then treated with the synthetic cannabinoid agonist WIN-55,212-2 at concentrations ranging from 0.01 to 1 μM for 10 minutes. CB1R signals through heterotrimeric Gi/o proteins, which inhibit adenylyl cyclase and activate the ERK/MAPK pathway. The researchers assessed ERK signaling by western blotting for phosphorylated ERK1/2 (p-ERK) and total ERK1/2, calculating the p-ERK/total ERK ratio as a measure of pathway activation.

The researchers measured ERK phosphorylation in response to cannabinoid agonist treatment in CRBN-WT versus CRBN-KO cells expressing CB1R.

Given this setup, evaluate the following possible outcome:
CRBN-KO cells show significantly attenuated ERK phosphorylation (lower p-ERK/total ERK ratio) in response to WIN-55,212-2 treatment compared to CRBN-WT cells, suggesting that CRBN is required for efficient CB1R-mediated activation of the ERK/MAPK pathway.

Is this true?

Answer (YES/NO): NO